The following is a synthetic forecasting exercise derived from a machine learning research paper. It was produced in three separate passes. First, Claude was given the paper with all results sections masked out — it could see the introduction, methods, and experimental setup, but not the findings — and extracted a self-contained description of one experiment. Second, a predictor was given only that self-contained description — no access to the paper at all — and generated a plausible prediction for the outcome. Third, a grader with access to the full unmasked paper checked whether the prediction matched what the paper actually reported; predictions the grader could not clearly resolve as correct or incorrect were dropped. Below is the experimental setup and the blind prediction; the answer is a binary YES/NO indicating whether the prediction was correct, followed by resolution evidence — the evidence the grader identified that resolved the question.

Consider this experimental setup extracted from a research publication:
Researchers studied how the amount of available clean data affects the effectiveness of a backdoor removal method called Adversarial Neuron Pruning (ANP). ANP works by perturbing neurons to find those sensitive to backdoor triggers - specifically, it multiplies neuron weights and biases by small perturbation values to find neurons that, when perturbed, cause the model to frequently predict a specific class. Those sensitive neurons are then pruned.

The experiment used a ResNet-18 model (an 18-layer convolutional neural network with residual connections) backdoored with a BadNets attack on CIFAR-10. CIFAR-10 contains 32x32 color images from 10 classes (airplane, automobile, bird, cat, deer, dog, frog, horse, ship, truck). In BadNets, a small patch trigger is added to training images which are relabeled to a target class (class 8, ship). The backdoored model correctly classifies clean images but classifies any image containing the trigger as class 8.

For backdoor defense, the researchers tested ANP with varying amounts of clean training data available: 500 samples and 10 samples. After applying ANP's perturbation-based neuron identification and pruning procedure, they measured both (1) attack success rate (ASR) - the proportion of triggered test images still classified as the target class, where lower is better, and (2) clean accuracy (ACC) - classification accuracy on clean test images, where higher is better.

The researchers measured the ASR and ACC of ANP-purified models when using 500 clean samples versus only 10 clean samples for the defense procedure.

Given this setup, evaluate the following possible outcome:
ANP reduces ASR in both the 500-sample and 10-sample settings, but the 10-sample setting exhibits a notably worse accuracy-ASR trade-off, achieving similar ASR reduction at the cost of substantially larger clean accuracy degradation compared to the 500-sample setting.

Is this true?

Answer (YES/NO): NO